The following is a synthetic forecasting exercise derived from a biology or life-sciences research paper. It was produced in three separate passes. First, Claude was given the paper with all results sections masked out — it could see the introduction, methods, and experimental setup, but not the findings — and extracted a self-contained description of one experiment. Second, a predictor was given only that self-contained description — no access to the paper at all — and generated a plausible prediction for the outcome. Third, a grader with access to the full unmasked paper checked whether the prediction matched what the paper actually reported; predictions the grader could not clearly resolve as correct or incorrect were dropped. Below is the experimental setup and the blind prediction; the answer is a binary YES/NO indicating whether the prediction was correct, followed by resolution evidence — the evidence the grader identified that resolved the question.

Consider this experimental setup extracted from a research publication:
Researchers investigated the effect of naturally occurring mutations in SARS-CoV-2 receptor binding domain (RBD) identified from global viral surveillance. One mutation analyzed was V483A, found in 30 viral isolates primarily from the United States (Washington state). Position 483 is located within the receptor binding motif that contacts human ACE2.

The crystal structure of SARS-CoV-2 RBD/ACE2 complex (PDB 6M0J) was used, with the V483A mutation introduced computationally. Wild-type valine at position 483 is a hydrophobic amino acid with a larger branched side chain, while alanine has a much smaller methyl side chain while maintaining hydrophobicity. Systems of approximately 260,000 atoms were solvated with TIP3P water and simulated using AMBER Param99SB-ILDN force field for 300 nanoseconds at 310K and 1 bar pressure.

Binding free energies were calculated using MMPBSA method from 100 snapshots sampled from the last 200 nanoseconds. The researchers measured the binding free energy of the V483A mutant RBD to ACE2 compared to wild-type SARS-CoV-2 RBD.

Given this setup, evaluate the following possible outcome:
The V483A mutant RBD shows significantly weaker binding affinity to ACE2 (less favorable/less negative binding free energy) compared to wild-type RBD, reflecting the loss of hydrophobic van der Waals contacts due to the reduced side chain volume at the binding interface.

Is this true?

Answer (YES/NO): NO